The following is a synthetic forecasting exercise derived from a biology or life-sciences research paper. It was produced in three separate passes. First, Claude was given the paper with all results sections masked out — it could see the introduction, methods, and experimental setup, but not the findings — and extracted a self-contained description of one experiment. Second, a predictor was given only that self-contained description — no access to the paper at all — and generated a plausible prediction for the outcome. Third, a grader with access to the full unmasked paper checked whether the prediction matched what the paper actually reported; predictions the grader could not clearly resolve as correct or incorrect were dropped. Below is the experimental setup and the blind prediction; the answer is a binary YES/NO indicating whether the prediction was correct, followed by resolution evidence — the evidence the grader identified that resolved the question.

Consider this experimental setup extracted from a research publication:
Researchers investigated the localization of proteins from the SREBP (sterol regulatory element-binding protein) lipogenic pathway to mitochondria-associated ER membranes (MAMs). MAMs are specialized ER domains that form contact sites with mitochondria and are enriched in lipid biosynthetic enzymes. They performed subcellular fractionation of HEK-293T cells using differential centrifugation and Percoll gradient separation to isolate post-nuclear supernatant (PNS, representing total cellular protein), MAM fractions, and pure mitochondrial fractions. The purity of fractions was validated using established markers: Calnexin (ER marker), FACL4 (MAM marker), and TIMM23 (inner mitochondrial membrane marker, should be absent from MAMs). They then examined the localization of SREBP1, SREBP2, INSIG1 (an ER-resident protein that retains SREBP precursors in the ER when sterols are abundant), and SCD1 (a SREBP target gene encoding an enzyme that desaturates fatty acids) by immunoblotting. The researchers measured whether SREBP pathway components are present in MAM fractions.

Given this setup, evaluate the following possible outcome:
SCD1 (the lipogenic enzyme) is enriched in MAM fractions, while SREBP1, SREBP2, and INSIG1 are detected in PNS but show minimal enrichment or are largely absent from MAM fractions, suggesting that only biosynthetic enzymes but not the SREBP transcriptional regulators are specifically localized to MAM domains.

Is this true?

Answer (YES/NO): NO